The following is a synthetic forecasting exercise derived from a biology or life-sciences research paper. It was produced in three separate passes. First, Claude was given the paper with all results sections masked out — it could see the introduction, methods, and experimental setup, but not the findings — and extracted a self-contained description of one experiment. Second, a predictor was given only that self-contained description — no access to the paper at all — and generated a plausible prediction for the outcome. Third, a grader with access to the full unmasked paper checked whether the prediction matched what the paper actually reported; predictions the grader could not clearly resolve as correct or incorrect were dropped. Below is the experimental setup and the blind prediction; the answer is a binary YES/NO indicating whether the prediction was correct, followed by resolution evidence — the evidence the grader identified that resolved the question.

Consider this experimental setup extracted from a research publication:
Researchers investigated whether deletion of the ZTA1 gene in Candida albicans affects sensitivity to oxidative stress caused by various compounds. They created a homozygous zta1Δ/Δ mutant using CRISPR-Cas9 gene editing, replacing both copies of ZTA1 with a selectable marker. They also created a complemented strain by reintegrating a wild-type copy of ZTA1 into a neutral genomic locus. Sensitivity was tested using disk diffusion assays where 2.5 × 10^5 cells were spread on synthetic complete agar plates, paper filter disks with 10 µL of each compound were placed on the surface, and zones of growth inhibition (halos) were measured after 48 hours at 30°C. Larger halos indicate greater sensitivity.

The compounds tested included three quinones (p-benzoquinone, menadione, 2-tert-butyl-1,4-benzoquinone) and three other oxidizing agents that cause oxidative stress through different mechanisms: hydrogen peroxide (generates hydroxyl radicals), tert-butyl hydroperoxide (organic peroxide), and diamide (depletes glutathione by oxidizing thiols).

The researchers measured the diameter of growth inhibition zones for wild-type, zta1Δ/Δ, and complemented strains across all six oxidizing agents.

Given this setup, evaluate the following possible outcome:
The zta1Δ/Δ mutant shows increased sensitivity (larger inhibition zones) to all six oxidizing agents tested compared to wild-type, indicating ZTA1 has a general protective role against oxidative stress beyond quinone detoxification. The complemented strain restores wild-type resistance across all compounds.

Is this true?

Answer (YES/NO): NO